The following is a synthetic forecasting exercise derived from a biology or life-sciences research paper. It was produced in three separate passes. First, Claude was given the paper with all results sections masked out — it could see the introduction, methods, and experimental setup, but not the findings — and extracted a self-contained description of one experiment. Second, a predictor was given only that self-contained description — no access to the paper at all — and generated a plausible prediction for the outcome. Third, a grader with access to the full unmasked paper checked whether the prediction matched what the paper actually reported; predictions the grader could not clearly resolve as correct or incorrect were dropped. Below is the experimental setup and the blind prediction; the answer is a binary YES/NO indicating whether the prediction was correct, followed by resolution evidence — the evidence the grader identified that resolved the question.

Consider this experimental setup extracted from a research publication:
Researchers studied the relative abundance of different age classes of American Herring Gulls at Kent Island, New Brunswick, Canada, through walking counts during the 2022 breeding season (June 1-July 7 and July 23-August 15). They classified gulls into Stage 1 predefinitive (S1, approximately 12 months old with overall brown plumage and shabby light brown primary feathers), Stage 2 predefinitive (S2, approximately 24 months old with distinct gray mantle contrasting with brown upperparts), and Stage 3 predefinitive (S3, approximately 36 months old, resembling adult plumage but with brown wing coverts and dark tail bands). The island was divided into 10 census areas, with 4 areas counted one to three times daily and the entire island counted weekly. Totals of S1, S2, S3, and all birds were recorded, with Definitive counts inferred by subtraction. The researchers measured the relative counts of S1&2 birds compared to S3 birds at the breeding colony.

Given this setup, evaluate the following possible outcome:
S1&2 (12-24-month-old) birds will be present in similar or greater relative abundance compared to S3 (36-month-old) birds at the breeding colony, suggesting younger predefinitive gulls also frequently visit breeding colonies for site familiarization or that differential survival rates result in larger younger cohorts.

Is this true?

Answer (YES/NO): NO